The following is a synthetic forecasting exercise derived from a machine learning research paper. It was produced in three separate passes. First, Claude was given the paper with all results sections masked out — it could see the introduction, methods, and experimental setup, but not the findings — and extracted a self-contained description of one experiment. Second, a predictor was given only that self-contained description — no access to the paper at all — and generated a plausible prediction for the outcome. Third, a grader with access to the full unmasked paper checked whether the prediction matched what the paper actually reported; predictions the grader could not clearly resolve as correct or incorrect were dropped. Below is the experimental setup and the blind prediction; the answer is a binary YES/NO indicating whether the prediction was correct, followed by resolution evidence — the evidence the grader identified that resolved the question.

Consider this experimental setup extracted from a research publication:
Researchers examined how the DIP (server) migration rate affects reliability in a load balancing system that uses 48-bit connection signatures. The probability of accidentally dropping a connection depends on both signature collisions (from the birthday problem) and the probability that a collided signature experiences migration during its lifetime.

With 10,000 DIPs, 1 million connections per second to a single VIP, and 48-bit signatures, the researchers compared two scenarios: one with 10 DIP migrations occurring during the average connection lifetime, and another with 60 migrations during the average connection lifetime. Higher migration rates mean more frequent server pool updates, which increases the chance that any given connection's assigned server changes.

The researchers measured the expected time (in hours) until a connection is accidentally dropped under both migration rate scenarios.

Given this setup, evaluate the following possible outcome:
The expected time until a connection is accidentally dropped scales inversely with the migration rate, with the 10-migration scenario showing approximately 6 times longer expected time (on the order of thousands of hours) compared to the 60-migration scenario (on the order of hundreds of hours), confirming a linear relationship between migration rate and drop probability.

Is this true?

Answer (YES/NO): NO